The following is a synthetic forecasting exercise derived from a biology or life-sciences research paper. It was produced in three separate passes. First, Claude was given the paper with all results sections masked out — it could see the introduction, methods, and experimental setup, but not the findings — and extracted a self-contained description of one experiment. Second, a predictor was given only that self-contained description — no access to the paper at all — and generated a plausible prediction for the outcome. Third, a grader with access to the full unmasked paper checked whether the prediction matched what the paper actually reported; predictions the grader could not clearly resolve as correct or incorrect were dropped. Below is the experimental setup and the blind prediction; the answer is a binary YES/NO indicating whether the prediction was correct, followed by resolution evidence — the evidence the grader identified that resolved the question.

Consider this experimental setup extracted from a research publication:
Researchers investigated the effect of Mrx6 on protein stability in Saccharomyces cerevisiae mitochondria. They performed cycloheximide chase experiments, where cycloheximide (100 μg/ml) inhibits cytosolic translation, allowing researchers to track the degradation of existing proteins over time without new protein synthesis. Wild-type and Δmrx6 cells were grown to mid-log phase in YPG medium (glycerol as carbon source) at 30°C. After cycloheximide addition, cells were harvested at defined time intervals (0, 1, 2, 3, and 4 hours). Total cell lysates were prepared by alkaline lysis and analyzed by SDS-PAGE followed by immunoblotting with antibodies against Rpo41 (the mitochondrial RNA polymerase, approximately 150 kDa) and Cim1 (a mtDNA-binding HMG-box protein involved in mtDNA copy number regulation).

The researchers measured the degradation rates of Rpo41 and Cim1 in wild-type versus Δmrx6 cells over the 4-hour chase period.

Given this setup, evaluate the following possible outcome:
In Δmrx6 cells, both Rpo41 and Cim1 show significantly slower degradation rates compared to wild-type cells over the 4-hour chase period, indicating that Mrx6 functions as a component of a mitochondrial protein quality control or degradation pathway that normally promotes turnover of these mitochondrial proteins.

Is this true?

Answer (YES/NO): NO